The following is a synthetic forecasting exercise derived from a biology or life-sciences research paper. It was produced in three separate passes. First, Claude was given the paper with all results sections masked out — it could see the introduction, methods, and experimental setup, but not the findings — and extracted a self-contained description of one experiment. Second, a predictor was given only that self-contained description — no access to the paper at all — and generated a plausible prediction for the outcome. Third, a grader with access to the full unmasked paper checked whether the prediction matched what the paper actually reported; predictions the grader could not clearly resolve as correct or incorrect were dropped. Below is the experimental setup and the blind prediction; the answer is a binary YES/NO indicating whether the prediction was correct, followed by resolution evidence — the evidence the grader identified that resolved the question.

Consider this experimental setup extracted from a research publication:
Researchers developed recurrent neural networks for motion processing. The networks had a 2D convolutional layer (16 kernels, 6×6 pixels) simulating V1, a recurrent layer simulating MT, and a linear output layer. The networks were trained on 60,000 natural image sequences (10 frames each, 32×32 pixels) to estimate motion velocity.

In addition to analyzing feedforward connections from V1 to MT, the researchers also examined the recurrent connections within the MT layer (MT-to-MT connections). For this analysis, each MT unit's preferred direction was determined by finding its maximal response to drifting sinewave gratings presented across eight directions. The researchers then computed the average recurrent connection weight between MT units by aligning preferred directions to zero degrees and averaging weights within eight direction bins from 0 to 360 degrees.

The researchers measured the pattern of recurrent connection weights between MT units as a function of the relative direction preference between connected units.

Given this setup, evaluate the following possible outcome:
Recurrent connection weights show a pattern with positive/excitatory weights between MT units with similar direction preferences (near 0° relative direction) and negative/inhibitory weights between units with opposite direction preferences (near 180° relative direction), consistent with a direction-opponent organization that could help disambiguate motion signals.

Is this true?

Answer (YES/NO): YES